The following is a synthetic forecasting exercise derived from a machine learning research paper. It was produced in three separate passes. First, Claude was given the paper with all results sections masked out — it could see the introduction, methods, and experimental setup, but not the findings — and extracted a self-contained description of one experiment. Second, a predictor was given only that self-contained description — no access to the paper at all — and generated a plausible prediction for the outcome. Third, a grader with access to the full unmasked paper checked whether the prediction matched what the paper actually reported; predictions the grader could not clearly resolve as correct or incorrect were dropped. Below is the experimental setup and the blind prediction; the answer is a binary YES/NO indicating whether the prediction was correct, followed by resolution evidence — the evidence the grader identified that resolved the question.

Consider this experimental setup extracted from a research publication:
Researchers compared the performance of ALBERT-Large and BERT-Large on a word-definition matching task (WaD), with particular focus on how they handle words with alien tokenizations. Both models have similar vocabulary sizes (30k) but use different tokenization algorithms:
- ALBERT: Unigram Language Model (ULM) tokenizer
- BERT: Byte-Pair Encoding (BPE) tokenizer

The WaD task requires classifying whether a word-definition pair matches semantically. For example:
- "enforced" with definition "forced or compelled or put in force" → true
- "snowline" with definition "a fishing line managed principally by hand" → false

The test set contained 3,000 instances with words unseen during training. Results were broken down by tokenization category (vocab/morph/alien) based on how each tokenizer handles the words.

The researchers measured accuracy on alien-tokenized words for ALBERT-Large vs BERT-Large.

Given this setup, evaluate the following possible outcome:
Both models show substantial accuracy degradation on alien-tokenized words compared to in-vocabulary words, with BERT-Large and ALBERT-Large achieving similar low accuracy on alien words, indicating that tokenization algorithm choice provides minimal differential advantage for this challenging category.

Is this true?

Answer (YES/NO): NO